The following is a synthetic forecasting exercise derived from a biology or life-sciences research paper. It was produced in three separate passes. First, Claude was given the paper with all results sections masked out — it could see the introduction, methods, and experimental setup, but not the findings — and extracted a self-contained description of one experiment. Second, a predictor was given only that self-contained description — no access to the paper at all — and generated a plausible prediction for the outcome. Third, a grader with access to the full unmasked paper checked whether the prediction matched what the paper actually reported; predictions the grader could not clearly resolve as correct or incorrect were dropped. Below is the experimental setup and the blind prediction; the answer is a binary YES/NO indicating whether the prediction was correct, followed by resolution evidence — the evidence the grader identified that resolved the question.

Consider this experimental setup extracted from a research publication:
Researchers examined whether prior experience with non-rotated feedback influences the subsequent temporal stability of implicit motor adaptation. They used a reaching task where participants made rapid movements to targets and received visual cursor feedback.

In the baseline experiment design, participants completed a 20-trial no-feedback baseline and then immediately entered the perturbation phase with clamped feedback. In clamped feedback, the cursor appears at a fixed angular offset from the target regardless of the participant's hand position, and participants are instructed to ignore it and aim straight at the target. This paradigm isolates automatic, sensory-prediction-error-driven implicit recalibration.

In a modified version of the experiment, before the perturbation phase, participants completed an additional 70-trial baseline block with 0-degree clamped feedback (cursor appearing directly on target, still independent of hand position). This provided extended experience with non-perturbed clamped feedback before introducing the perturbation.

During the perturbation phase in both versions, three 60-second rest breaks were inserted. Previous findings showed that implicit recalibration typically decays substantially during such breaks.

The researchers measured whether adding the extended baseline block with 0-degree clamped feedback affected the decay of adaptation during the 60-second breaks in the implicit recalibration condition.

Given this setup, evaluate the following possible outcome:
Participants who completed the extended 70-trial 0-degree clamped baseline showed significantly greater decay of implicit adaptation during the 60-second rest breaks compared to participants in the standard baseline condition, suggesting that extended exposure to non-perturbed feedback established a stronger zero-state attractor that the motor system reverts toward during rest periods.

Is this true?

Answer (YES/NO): NO